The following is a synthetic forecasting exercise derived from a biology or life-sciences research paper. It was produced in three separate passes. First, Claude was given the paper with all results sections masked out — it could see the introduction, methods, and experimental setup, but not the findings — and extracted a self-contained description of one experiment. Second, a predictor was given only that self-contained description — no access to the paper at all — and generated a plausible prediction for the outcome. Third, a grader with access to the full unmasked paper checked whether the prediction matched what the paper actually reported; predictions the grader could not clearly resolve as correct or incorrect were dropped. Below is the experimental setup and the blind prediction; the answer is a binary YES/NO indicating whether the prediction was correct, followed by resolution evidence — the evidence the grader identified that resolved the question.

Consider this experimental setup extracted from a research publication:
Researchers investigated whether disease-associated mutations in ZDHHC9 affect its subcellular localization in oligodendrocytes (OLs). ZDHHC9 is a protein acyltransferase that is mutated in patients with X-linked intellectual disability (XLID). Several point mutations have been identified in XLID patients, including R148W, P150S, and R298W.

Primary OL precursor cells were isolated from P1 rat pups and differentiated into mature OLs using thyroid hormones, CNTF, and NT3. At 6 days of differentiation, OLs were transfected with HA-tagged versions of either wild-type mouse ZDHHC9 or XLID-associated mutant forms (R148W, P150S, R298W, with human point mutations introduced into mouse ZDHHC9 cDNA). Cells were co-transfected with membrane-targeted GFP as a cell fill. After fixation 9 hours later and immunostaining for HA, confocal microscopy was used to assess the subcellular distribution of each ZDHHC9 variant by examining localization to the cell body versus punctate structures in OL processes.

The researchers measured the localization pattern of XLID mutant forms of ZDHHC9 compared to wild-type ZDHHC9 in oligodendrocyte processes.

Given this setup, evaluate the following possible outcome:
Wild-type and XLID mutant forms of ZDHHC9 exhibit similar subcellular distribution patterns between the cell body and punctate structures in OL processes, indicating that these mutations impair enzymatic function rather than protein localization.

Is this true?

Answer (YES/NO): NO